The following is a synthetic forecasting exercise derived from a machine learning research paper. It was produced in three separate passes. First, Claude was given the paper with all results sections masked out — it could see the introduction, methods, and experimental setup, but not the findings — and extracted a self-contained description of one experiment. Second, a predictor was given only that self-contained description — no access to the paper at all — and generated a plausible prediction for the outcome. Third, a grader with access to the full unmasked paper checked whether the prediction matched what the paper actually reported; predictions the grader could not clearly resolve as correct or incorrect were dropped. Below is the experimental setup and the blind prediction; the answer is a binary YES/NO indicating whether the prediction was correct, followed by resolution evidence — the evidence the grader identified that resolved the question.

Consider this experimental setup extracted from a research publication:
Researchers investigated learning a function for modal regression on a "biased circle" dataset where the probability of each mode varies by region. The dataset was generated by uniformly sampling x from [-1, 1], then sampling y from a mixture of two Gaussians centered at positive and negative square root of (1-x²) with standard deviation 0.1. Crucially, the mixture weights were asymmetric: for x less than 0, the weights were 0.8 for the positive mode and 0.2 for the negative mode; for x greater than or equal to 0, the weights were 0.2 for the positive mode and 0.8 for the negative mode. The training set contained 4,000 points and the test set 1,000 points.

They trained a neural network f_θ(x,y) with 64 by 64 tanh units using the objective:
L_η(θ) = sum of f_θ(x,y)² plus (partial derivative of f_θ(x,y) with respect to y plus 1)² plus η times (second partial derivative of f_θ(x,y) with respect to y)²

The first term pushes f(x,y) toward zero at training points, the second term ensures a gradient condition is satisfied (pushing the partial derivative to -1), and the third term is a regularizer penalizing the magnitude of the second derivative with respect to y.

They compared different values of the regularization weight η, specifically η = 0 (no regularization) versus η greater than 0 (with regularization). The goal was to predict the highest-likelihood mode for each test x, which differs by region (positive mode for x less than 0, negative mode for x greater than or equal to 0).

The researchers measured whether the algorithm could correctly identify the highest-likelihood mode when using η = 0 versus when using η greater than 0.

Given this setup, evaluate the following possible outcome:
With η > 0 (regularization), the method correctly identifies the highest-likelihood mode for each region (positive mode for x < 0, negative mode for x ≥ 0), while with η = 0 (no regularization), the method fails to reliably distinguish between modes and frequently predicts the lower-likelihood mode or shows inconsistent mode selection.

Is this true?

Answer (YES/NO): NO